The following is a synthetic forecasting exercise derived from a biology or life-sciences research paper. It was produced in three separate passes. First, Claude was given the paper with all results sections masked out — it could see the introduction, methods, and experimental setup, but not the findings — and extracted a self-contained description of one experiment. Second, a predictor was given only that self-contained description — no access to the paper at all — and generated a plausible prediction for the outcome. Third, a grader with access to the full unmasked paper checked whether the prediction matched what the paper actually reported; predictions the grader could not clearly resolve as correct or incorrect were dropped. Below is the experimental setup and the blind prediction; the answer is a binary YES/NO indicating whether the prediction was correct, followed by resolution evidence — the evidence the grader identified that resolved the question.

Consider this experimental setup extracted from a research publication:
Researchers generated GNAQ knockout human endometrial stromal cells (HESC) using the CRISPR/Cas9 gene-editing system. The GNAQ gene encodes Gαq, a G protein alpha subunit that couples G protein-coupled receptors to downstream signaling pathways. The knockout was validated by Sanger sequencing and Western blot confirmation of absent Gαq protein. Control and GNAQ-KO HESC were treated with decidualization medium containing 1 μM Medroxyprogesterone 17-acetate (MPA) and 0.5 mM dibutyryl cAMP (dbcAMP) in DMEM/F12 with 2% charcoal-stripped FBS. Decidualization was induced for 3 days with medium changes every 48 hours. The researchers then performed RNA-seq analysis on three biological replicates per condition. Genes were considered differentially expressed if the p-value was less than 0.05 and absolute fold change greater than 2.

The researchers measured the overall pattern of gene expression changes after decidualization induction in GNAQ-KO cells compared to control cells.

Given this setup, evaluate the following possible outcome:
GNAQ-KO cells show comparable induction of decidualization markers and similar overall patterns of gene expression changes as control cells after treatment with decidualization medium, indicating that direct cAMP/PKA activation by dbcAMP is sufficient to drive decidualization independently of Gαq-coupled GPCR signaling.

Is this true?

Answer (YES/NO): NO